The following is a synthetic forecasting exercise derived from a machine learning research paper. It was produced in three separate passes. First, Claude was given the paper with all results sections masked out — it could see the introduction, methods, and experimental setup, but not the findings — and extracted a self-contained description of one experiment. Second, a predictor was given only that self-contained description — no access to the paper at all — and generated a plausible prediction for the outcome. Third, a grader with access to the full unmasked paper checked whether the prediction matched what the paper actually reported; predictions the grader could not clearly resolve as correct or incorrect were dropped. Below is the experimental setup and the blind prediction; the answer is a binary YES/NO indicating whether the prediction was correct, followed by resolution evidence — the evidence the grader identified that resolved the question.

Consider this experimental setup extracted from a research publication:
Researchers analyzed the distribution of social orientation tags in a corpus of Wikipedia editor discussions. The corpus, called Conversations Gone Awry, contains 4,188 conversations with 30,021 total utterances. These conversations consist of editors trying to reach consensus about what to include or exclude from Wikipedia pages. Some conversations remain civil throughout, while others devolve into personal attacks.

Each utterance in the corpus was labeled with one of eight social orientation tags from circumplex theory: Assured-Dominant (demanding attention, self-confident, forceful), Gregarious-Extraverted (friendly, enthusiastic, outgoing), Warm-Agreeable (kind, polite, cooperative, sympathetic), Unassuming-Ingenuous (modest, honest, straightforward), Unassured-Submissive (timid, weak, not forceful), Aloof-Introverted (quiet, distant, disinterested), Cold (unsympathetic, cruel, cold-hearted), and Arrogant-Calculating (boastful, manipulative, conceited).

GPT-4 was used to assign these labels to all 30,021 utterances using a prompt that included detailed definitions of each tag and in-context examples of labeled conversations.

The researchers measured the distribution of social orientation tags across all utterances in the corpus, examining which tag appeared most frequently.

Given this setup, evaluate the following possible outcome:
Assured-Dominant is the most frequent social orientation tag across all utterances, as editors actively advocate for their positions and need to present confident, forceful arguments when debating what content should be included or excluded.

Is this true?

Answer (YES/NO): NO